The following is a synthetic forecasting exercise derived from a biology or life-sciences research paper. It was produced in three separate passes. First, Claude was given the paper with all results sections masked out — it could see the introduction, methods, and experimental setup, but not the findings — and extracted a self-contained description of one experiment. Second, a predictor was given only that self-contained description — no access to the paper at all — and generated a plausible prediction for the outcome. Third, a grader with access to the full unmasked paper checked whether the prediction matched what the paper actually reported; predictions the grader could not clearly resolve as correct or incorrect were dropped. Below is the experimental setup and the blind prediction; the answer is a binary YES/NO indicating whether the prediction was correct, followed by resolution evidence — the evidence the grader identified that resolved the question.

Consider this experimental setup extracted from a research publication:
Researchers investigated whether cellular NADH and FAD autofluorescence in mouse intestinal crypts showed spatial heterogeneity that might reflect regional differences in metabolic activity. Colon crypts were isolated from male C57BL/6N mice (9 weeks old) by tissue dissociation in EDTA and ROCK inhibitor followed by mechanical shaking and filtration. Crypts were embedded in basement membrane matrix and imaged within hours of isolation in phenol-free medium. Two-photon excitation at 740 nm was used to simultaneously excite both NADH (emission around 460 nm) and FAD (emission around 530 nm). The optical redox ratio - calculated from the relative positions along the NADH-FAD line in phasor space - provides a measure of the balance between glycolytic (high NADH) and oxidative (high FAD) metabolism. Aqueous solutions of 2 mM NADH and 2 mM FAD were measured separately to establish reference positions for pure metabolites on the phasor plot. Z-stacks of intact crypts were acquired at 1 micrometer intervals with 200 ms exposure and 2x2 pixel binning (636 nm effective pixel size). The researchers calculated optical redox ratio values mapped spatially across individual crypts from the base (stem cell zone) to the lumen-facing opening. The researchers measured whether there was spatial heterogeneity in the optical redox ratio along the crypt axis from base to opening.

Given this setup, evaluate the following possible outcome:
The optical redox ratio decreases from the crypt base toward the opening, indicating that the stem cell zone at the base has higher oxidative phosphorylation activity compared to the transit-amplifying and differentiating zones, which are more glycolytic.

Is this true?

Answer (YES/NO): NO